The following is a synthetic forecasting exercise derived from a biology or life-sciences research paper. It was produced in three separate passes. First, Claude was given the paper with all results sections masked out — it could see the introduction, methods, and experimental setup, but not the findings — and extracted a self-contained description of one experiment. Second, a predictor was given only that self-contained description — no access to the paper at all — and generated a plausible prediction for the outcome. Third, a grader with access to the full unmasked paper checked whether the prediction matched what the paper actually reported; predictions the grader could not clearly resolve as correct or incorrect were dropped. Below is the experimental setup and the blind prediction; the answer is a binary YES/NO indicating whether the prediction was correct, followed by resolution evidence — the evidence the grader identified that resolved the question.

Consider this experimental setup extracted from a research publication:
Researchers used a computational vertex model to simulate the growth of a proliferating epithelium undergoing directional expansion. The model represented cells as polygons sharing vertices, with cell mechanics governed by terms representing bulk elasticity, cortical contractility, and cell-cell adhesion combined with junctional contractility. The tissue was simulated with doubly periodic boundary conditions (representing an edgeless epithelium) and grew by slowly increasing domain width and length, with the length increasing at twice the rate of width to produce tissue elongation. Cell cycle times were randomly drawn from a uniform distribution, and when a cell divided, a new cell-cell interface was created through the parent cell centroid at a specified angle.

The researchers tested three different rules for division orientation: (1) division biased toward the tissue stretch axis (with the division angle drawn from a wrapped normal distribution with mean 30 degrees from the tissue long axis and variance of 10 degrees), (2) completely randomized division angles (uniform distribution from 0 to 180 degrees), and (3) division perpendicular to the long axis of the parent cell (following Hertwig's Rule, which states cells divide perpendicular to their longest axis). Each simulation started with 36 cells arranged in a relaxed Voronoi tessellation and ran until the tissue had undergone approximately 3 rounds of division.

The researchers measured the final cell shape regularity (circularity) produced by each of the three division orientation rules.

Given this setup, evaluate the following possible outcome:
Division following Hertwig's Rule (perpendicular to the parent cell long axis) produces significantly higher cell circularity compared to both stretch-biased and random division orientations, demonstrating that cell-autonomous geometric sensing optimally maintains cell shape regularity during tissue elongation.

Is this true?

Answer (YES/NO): NO